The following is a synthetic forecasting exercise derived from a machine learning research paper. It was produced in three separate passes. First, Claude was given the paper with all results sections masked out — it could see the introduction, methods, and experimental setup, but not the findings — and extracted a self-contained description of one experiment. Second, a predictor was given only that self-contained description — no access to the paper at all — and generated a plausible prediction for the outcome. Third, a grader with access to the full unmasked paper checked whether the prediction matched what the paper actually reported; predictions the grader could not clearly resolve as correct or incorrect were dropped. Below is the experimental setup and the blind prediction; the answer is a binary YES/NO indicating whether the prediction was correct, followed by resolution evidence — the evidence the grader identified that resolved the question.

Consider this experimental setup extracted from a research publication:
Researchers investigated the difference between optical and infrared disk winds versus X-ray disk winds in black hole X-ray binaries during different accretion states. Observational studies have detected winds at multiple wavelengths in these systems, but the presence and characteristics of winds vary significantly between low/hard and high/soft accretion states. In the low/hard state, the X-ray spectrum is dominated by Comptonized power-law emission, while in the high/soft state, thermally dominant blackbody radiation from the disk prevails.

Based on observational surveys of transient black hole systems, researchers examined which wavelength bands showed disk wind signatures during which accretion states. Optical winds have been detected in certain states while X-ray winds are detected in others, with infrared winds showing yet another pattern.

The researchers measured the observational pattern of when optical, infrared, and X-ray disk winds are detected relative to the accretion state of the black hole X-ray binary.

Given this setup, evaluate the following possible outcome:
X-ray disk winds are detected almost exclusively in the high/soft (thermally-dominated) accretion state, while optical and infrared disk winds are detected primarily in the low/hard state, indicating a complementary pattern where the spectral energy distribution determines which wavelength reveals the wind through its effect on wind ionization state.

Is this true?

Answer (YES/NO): NO